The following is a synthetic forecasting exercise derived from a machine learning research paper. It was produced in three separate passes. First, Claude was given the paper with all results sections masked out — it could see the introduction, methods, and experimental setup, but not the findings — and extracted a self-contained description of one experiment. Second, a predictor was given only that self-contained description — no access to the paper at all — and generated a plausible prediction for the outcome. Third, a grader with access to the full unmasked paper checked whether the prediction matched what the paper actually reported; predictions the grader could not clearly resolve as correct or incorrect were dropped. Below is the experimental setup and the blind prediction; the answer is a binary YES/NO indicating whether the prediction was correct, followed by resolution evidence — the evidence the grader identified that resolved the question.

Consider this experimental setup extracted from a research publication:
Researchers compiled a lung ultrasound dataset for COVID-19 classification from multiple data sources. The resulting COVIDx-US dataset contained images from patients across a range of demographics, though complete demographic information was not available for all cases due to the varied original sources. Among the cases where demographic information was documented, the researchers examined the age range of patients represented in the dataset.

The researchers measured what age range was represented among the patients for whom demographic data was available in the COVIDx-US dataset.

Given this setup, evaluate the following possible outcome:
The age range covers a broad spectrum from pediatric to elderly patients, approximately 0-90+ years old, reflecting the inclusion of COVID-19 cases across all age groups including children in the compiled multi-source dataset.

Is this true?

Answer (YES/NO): NO